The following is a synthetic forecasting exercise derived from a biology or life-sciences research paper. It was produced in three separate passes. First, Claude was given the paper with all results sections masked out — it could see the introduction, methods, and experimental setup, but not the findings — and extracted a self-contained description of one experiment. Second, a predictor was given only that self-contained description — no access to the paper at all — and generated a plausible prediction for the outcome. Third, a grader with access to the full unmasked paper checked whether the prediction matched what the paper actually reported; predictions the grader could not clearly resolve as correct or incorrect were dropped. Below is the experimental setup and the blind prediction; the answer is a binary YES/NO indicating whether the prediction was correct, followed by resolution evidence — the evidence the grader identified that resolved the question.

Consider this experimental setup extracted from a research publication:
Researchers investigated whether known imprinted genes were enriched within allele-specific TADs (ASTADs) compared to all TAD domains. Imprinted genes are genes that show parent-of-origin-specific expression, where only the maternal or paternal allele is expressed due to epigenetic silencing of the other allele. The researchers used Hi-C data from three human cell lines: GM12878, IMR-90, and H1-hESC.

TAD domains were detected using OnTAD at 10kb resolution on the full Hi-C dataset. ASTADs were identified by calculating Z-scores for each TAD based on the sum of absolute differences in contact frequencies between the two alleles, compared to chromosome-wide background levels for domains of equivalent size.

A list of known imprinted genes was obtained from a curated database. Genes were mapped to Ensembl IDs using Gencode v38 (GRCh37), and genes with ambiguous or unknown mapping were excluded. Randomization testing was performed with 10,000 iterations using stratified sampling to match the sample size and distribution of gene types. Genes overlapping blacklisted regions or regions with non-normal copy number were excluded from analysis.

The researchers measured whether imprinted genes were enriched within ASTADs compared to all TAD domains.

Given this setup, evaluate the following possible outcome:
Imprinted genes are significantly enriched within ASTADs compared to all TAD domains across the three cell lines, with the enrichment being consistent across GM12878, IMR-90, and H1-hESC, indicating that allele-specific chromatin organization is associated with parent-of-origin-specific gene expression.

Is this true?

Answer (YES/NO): YES